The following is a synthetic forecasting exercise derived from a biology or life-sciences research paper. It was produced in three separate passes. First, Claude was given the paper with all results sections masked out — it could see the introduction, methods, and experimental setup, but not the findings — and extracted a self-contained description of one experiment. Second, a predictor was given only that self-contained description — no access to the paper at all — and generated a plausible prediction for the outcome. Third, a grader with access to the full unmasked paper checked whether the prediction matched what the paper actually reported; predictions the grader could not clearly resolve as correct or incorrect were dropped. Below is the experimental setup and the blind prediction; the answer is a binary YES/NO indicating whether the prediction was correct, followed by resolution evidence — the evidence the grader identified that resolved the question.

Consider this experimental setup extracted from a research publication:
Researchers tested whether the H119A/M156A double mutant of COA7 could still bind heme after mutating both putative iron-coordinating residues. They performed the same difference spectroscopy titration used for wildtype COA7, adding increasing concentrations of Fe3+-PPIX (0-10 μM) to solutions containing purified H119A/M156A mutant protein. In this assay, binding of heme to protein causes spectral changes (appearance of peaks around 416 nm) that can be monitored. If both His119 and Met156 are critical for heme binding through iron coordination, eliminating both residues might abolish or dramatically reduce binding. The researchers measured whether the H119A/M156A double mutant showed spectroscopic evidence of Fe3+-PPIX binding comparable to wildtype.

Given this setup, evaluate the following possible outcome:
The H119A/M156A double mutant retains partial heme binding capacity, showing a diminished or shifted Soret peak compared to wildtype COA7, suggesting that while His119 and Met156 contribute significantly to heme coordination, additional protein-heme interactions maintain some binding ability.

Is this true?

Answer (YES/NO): NO